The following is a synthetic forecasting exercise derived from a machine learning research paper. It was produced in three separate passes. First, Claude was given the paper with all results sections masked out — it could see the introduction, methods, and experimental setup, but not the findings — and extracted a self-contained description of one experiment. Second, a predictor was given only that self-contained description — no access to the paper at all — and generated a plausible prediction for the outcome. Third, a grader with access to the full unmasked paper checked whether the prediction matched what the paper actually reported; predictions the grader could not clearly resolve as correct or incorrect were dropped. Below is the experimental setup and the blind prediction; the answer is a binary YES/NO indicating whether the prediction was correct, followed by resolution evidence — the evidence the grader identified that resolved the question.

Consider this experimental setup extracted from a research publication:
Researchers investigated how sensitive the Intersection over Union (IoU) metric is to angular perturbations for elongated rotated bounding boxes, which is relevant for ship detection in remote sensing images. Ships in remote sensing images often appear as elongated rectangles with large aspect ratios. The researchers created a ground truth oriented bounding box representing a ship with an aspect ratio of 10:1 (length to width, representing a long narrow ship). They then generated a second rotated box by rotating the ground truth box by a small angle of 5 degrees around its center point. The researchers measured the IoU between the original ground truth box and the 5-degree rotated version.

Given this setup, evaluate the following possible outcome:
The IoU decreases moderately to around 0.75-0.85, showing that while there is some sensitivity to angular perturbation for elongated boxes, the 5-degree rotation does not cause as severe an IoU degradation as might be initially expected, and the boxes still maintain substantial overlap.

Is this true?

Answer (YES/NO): NO